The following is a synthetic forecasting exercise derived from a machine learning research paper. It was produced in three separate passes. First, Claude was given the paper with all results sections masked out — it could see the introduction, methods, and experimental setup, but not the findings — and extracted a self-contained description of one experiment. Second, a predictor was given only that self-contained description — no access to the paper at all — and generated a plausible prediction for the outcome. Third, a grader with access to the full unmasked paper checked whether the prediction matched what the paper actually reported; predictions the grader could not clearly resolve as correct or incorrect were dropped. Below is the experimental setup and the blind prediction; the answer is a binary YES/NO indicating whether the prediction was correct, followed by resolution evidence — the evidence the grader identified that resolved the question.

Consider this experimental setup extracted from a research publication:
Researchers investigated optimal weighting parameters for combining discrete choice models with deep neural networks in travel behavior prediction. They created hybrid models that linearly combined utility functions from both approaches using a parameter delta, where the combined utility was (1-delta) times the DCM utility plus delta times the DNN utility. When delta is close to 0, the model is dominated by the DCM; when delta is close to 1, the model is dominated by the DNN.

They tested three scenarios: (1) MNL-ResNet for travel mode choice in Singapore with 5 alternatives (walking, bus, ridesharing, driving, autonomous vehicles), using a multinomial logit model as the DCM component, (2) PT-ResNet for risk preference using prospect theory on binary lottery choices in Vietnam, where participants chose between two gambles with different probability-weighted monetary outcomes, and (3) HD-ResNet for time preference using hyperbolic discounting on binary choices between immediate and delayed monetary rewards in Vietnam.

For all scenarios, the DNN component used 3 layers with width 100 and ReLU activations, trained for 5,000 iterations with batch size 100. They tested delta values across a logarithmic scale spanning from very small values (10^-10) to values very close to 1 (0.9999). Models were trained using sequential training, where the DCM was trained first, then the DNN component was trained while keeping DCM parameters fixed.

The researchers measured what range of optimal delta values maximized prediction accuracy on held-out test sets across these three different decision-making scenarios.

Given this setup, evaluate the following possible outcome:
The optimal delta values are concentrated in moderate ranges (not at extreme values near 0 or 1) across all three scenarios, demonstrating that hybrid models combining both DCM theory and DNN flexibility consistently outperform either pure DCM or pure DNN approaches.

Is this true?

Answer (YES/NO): NO